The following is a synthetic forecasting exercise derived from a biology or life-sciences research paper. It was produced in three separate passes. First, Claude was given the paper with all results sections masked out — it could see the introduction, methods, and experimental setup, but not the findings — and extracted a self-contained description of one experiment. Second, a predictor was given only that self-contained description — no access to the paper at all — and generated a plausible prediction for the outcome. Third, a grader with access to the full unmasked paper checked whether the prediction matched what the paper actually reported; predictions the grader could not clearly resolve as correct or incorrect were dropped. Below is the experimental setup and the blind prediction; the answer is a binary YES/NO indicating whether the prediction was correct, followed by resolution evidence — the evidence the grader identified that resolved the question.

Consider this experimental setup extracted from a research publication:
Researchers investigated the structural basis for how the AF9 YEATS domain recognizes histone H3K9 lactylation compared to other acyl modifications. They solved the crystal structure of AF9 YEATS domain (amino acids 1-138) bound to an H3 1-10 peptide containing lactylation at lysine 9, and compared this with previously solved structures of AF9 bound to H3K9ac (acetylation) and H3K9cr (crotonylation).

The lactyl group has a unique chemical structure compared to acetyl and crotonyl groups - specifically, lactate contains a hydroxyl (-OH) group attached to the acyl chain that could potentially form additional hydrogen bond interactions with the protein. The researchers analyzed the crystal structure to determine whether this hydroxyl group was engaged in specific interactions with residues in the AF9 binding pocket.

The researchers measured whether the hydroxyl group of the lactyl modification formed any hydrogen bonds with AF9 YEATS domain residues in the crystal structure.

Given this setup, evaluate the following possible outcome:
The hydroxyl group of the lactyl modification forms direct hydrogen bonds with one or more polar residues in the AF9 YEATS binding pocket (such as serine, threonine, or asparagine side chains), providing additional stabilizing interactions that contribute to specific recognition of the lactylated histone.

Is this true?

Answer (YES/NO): NO